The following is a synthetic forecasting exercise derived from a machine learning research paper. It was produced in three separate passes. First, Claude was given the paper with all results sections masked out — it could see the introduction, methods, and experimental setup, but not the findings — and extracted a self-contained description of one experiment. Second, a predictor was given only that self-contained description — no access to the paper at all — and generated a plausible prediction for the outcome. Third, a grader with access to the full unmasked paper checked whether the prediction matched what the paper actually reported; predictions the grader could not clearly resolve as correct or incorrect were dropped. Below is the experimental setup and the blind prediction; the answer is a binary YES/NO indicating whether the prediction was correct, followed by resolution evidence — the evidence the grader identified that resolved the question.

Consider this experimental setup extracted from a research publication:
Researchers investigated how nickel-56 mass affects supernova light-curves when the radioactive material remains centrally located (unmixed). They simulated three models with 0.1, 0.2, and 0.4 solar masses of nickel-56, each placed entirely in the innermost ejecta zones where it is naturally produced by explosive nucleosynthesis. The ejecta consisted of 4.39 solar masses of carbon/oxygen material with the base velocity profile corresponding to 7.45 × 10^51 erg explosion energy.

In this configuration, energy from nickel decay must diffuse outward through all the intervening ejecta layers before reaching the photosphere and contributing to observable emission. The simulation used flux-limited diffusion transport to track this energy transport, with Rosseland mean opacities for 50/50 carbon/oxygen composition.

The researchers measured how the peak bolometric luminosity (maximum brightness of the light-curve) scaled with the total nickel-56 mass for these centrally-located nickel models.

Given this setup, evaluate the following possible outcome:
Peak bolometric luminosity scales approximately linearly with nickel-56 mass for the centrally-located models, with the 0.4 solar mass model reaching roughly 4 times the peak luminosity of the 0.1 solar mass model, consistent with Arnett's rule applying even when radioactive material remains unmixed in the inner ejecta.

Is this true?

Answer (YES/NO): YES